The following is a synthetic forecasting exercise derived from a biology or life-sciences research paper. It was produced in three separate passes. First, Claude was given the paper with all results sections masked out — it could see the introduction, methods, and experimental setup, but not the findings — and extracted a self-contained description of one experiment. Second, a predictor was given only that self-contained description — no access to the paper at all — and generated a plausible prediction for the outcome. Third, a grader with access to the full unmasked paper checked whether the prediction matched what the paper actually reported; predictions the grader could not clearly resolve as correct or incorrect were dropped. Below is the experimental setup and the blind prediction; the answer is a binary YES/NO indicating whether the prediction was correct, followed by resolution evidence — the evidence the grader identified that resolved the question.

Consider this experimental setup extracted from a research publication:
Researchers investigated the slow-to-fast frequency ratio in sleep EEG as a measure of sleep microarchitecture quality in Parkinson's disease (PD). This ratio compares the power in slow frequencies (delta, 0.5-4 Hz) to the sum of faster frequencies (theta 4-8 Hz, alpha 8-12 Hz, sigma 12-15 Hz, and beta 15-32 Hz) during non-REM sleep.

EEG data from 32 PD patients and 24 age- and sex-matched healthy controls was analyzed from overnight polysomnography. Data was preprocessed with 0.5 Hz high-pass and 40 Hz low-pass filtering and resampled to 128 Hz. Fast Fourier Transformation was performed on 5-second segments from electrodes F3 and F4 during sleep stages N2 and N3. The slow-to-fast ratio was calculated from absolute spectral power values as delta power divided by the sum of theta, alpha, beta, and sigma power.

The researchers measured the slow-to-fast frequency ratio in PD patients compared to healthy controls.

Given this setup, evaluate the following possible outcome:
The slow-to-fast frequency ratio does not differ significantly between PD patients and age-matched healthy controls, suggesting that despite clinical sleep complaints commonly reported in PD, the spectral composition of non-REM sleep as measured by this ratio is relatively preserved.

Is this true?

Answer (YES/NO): NO